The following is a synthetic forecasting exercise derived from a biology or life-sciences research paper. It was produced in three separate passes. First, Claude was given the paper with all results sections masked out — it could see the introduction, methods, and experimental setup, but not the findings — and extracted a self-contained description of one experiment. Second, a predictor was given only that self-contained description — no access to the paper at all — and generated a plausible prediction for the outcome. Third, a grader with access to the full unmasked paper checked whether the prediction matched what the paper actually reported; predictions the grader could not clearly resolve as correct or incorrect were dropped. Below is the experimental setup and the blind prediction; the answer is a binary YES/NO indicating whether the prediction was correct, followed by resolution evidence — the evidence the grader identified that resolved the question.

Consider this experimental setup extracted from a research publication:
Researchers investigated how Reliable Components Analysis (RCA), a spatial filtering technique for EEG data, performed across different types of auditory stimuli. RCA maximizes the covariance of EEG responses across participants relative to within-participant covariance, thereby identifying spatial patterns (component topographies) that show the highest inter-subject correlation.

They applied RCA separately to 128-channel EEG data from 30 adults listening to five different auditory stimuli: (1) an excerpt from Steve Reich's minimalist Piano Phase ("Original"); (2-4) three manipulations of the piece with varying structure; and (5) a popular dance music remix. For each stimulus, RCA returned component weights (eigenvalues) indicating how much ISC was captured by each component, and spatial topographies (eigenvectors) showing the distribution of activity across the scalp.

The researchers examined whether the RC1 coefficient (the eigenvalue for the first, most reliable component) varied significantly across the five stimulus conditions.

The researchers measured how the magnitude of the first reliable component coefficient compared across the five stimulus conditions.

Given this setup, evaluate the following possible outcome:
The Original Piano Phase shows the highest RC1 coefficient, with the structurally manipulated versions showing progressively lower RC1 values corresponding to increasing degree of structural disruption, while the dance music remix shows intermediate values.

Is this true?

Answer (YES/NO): NO